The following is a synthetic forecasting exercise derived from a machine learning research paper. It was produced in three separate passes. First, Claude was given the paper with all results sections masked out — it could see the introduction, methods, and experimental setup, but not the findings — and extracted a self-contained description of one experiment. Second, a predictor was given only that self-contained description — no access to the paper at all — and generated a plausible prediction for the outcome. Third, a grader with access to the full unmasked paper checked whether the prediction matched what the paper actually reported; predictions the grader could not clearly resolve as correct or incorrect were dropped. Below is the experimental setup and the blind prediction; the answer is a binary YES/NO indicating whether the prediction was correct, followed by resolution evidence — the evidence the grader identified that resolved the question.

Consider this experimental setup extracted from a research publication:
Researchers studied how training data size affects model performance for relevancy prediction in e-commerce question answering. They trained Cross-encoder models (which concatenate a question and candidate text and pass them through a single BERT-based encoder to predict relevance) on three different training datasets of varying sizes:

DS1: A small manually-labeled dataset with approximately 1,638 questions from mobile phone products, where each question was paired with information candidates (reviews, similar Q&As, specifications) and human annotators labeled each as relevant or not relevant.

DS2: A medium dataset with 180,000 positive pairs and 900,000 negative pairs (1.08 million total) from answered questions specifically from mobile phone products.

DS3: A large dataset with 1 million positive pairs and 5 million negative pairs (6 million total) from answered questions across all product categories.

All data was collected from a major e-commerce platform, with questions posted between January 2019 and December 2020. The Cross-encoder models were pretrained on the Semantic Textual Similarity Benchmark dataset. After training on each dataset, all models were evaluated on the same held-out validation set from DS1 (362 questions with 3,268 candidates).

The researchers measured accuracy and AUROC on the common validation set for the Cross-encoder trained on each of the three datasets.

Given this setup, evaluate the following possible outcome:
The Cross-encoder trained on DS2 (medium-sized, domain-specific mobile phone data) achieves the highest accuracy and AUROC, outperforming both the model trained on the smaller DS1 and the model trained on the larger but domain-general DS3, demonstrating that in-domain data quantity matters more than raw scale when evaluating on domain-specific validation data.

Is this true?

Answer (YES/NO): NO